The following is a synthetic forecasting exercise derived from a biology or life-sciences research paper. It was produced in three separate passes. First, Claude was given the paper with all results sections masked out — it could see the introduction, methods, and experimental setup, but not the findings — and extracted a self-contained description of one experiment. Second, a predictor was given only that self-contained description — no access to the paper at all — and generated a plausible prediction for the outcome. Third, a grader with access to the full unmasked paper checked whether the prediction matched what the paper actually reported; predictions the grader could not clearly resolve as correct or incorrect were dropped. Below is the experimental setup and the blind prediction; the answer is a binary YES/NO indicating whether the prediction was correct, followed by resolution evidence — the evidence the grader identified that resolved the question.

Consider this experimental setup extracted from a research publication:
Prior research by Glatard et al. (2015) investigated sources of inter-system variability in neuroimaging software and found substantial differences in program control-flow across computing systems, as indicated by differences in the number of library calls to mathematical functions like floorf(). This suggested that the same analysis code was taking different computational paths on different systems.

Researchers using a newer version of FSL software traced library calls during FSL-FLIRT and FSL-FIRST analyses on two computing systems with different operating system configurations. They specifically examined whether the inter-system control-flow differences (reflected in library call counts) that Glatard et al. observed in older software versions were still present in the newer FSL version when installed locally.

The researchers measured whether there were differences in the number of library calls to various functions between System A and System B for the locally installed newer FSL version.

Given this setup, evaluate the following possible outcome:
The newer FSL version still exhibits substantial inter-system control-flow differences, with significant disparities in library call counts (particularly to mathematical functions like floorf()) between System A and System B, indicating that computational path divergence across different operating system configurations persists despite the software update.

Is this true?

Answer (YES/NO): YES